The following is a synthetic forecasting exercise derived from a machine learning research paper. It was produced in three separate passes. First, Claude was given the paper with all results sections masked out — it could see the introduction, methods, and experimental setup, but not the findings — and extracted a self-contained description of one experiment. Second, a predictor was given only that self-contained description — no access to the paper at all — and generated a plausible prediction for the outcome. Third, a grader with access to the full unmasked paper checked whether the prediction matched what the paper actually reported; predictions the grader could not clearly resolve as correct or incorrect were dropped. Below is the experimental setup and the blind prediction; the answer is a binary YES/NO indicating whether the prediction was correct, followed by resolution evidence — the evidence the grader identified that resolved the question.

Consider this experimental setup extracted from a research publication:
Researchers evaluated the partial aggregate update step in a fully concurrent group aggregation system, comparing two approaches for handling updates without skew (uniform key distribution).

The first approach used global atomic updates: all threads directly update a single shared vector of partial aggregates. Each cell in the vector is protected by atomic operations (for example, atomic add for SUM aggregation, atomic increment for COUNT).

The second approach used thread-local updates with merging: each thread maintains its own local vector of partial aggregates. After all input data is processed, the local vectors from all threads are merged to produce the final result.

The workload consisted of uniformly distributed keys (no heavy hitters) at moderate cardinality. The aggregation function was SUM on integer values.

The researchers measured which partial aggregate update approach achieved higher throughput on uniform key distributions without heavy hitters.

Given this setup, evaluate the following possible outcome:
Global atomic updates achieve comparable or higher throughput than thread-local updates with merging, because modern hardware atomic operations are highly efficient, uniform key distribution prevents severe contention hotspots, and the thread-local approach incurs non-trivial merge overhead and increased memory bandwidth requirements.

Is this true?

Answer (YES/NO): YES